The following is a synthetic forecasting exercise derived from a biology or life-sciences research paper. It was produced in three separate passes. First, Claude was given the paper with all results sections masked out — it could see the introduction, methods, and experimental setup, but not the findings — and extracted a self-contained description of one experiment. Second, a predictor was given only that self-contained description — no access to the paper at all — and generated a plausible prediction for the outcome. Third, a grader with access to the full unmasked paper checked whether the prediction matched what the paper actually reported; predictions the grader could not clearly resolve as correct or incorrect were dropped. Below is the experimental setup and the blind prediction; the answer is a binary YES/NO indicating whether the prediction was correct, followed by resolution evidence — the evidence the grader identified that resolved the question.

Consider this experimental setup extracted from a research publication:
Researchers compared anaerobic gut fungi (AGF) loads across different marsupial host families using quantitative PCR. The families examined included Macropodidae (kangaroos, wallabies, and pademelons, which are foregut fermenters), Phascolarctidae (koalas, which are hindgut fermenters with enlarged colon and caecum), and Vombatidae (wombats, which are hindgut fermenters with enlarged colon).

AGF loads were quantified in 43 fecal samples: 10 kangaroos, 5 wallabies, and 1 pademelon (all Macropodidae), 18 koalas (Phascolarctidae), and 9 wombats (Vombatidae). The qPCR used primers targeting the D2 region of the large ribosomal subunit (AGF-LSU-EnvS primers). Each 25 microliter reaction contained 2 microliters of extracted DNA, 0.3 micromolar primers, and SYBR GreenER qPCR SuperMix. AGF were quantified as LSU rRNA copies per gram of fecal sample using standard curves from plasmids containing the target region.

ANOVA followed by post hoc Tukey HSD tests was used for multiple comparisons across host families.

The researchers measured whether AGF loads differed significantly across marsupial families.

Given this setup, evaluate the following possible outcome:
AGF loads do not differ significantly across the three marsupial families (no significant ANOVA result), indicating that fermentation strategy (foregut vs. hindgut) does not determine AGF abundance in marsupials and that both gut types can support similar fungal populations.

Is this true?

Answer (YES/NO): YES